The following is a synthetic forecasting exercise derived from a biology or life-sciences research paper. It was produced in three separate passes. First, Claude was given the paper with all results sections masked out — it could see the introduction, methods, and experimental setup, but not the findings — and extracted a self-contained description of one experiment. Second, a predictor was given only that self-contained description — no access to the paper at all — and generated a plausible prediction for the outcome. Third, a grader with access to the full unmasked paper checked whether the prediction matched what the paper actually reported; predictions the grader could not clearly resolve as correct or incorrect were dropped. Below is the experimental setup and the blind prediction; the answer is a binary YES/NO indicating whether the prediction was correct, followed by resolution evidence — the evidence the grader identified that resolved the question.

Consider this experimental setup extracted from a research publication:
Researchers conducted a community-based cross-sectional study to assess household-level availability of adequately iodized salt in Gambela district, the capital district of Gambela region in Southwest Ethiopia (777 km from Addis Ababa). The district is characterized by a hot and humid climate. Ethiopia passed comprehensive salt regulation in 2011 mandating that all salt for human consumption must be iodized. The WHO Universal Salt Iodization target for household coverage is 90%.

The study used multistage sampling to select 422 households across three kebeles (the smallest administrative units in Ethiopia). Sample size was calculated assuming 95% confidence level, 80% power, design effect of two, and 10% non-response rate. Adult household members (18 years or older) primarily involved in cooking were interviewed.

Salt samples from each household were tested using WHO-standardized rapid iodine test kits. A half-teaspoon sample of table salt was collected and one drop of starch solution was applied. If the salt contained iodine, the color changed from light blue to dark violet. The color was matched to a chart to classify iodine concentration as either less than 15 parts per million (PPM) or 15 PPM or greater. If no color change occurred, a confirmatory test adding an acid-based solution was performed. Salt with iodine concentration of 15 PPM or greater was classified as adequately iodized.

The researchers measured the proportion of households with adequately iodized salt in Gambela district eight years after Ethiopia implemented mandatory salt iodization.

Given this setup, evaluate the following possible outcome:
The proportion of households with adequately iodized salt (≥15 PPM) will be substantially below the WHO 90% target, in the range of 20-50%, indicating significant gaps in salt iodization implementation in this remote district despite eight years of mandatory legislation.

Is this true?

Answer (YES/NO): NO